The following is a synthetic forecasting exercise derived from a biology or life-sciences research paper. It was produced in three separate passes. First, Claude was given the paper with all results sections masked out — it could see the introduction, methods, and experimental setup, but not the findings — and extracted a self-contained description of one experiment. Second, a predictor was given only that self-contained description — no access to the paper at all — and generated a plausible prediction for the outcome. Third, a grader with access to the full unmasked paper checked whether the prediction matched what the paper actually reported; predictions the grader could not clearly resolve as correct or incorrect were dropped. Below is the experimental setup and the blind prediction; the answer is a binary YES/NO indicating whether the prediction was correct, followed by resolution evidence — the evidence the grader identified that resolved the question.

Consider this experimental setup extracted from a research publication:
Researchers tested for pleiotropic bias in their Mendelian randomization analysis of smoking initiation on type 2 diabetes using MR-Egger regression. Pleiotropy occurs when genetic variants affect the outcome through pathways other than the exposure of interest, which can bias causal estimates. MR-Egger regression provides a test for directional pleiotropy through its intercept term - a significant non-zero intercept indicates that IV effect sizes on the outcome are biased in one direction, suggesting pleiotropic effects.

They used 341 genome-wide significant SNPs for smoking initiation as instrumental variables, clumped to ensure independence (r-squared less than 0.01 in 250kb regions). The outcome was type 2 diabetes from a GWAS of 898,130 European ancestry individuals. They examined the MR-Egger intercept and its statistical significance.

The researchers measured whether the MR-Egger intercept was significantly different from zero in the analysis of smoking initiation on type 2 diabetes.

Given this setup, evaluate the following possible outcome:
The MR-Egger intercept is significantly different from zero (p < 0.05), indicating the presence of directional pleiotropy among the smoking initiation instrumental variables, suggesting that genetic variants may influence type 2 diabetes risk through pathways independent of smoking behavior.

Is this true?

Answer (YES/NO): NO